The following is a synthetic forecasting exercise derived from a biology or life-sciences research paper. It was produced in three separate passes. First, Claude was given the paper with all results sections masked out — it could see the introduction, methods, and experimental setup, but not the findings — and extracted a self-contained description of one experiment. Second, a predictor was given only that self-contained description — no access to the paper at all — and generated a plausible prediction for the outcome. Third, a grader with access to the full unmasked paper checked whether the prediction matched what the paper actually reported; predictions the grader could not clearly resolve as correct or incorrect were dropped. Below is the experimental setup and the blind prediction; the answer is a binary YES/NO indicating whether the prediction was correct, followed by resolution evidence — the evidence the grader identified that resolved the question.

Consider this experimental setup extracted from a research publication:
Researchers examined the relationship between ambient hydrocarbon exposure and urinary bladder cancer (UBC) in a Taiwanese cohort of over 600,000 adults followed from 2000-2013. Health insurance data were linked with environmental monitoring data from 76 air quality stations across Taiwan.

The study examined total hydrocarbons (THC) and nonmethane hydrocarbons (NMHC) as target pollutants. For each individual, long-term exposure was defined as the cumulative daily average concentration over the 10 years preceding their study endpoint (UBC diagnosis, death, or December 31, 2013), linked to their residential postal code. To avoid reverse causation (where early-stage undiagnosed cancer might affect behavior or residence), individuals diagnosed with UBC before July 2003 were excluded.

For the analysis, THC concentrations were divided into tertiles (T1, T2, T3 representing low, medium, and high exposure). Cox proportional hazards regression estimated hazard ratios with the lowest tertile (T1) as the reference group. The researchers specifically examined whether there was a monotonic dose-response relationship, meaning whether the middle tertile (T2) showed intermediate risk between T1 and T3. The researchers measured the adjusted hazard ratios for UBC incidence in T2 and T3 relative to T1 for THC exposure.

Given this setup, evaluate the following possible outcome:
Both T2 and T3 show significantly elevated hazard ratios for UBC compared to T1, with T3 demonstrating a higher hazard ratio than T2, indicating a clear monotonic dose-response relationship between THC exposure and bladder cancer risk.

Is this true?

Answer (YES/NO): YES